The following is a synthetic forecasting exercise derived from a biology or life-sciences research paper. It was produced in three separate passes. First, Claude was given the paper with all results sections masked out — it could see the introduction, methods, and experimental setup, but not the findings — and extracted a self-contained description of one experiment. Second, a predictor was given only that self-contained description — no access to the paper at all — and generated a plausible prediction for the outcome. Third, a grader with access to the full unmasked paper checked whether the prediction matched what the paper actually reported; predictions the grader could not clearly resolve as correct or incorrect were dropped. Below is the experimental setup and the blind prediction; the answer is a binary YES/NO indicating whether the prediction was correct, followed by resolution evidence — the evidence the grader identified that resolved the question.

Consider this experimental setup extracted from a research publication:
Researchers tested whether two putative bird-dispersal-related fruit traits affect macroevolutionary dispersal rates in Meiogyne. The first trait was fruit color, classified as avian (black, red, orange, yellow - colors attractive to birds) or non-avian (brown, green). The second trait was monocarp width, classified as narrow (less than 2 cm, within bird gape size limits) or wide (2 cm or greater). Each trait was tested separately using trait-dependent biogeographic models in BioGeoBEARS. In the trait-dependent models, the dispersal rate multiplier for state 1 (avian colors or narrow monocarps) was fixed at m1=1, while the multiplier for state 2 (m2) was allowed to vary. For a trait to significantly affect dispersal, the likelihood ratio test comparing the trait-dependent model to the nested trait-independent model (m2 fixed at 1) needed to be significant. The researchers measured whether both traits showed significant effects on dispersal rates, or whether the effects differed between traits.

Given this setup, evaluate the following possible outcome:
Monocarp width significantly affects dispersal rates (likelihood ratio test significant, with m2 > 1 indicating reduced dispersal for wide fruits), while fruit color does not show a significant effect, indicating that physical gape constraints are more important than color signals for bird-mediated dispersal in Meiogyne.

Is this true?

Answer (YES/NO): NO